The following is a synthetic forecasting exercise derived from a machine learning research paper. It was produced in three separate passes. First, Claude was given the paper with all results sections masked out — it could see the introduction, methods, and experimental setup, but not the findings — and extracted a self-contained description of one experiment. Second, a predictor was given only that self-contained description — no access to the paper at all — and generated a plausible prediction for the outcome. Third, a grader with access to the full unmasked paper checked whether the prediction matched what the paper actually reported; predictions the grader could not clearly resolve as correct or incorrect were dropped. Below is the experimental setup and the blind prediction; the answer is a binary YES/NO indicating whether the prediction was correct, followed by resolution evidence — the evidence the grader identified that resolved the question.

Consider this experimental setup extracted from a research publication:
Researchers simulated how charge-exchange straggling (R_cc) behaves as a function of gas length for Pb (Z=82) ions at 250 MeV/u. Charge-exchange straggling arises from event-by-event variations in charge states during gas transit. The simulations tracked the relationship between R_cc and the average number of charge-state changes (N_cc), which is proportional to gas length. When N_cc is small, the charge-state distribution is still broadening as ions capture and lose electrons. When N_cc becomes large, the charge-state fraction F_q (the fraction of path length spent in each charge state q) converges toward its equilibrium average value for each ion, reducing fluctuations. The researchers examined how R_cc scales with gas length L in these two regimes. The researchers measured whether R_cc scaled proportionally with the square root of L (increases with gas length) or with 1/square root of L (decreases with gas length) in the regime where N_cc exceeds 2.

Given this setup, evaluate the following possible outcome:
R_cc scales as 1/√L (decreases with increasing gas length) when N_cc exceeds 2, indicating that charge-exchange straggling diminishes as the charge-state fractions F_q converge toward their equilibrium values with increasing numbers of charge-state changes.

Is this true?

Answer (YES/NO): YES